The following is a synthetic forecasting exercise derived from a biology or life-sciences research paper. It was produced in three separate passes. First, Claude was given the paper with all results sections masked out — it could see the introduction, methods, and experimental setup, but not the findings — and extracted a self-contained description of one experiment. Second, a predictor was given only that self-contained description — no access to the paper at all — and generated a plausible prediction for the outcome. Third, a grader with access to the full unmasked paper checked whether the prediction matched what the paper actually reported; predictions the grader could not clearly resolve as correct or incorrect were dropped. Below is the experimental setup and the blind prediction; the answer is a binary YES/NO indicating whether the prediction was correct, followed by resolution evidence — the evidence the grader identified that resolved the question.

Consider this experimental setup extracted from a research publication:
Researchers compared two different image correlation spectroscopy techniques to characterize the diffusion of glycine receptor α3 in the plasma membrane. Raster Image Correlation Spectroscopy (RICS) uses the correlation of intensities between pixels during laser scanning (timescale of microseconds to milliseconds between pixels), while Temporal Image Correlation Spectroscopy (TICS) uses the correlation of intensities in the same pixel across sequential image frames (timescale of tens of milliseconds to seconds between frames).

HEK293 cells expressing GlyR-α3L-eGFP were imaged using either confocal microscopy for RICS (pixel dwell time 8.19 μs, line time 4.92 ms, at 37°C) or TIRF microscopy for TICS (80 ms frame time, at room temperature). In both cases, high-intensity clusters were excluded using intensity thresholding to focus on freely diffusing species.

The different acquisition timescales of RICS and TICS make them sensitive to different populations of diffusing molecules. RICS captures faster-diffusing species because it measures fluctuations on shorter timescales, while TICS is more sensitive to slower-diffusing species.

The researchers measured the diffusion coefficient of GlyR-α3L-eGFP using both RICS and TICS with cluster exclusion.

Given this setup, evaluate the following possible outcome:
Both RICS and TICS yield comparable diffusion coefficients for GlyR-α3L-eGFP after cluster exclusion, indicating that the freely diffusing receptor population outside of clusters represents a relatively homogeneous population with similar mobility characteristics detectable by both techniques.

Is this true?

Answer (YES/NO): NO